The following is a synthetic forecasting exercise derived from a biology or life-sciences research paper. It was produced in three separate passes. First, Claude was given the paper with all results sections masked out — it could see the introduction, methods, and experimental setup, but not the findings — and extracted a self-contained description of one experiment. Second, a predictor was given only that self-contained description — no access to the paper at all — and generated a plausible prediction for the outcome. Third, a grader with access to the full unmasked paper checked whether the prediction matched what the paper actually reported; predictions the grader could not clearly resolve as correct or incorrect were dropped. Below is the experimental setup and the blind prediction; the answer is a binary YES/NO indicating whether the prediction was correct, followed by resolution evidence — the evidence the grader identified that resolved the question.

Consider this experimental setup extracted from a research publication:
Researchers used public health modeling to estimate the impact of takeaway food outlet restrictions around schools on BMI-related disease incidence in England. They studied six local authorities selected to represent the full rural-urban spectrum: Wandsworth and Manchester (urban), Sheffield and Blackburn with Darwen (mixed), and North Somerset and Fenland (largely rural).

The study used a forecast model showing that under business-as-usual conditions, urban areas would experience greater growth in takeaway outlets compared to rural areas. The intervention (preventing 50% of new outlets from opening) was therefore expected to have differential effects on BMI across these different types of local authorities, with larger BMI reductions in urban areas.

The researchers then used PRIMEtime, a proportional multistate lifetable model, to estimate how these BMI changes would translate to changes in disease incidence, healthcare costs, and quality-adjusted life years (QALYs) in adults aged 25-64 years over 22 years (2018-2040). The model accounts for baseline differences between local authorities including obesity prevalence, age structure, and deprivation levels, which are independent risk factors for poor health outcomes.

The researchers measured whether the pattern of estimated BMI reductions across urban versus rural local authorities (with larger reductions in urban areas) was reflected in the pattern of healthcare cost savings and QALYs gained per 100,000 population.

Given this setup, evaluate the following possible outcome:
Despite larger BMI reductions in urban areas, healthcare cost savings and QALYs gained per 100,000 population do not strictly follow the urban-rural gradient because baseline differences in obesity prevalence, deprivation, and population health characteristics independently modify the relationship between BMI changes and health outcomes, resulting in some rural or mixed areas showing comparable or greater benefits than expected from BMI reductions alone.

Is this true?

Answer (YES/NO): YES